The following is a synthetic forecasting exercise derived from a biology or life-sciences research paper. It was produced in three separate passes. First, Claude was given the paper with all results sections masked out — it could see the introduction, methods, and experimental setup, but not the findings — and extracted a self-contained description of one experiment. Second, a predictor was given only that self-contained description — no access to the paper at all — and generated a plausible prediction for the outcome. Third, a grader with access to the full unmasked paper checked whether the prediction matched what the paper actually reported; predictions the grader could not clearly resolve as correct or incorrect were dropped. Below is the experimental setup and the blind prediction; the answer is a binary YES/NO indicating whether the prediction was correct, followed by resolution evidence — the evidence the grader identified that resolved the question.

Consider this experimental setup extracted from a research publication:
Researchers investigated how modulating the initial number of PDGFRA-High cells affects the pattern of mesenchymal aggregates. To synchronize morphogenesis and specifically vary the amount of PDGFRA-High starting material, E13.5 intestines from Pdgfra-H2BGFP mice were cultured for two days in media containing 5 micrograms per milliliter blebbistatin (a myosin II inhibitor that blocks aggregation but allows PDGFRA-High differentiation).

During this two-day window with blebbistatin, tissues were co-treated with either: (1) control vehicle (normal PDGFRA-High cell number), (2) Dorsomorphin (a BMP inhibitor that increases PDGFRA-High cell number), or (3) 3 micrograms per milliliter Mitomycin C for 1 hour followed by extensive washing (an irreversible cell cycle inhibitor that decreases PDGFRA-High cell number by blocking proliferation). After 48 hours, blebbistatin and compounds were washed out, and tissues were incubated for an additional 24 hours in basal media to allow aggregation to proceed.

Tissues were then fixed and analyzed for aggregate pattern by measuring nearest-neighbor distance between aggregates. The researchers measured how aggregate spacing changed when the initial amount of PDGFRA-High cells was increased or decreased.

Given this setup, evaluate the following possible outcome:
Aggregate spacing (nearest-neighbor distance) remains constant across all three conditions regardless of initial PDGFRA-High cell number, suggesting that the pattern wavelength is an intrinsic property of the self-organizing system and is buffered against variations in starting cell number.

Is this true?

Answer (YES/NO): NO